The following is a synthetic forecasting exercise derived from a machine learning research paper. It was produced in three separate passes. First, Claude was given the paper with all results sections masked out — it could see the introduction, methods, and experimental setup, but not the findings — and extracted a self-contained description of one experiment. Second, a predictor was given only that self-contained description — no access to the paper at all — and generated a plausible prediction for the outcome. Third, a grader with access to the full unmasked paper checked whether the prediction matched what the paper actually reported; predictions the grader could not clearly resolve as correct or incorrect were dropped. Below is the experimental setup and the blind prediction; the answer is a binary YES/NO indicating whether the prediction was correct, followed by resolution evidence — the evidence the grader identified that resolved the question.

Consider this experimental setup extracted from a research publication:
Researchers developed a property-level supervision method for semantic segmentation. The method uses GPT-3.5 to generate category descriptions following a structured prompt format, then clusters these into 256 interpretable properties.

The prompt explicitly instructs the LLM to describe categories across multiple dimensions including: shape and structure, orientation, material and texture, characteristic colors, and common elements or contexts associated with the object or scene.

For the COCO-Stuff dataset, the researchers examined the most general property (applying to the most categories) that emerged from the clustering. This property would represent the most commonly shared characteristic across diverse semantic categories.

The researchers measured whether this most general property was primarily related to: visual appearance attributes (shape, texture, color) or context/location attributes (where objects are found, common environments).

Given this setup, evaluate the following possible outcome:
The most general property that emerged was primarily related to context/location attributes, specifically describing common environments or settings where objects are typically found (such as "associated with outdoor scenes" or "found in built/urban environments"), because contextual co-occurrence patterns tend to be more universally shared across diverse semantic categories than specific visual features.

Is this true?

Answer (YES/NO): NO